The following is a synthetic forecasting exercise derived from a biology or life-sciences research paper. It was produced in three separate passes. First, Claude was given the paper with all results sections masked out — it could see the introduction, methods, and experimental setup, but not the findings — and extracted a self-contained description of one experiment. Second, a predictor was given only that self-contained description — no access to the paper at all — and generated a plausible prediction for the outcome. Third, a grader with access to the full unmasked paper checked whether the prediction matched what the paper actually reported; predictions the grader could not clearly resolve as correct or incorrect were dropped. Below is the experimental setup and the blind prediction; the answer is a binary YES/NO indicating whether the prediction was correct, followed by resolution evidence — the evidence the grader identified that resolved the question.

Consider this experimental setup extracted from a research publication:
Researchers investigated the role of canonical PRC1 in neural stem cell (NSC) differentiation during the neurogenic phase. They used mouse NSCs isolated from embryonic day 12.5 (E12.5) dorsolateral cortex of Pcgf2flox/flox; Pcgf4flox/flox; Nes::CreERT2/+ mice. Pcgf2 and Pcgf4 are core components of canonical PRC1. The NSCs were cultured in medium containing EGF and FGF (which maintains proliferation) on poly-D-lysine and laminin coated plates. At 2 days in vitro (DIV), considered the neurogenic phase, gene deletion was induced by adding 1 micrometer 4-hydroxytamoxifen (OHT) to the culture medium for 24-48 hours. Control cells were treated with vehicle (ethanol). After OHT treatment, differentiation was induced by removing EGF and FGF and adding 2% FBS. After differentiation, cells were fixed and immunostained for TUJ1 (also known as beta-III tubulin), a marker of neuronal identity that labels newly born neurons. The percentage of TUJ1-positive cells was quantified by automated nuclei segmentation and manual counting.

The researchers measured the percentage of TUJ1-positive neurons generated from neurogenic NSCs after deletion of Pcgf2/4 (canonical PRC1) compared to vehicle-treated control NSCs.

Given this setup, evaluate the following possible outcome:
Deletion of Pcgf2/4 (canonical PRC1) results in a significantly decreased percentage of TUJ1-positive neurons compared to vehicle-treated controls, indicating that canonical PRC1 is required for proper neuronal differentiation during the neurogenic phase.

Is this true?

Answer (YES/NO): NO